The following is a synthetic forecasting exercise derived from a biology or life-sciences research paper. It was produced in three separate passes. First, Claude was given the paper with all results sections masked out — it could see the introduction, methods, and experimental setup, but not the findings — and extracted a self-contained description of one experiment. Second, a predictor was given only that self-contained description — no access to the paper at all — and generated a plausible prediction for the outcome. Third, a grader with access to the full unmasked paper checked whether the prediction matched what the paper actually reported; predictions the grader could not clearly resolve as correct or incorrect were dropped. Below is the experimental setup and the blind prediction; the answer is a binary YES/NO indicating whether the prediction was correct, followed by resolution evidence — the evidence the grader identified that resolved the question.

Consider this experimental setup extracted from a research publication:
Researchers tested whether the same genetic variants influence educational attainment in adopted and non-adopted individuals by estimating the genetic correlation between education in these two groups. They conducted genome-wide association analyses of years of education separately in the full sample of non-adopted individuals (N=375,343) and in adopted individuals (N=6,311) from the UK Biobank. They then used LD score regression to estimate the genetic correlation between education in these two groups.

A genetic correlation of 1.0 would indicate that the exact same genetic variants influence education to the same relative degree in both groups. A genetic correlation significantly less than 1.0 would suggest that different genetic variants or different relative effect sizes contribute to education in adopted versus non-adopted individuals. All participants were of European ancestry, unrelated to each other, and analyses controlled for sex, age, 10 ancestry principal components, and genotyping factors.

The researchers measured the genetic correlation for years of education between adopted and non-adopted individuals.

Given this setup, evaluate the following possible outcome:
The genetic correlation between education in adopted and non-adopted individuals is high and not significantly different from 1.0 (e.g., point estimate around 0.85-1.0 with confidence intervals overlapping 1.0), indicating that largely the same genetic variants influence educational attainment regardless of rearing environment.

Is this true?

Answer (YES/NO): YES